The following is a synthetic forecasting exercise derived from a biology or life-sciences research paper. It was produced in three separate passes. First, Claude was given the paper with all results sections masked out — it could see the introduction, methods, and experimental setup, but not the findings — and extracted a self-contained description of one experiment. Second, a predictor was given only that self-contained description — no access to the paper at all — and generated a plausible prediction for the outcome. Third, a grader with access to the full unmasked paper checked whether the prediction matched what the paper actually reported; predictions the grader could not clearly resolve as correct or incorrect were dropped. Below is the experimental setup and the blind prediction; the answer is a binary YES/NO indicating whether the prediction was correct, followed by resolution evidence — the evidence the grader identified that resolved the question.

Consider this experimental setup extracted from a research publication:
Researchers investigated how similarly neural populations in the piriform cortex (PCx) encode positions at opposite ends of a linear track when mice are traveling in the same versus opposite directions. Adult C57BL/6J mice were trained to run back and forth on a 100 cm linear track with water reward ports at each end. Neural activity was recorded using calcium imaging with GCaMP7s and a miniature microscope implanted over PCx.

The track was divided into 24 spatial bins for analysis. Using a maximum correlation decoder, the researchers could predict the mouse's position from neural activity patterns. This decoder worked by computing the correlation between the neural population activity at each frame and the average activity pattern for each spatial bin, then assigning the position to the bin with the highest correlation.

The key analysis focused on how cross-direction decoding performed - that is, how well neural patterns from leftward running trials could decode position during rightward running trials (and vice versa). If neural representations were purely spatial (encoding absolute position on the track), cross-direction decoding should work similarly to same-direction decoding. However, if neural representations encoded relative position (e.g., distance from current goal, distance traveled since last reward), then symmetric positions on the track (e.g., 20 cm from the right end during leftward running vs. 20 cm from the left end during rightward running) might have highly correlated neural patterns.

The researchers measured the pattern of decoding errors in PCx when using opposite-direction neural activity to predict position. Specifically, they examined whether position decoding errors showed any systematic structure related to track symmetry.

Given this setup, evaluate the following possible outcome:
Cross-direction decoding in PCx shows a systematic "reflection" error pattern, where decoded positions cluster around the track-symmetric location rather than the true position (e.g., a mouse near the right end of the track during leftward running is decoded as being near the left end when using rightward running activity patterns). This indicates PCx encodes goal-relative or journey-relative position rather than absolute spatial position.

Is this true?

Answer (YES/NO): YES